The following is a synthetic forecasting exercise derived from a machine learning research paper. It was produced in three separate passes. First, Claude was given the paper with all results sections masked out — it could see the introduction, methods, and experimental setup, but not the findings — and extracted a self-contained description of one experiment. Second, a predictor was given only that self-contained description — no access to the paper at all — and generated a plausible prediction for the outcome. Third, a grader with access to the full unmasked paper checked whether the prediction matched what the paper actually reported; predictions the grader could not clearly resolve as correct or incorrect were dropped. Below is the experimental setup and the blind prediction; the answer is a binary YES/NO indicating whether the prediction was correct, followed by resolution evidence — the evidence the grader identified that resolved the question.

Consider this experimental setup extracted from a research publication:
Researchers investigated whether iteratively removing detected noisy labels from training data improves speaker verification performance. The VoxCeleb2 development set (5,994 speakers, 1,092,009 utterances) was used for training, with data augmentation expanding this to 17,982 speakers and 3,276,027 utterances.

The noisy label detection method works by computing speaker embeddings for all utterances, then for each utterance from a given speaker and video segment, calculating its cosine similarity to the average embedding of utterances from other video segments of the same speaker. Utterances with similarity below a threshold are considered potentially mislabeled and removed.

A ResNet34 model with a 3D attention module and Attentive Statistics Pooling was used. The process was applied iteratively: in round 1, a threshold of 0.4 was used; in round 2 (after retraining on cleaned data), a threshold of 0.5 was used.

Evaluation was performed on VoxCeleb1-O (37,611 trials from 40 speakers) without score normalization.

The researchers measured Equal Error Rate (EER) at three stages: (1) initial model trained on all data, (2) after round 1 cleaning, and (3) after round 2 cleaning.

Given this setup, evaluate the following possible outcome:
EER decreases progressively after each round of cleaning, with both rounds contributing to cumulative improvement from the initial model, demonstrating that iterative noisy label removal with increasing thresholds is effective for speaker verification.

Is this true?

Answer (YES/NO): YES